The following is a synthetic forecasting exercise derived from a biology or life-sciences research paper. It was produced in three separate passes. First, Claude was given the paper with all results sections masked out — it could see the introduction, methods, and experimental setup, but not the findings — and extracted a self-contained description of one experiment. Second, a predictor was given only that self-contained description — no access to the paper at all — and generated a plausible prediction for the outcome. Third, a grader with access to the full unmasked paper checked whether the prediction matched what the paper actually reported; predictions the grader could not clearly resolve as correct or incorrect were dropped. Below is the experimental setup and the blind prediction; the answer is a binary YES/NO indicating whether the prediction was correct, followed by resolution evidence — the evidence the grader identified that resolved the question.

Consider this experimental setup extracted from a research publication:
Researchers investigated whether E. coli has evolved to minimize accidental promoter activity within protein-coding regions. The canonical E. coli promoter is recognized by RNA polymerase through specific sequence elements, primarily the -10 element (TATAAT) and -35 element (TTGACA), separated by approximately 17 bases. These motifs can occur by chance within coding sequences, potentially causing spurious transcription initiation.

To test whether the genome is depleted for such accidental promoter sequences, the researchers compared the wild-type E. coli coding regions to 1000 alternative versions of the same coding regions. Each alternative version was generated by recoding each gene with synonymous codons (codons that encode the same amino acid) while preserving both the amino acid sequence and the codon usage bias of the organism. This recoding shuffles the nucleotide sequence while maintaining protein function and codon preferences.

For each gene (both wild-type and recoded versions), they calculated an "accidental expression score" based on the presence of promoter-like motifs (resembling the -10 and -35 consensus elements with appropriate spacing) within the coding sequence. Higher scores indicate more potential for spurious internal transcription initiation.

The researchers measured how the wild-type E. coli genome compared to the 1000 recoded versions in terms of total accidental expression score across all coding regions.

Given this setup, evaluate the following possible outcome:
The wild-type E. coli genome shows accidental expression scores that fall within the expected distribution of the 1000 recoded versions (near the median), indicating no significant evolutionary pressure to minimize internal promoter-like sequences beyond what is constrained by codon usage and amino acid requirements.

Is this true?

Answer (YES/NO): NO